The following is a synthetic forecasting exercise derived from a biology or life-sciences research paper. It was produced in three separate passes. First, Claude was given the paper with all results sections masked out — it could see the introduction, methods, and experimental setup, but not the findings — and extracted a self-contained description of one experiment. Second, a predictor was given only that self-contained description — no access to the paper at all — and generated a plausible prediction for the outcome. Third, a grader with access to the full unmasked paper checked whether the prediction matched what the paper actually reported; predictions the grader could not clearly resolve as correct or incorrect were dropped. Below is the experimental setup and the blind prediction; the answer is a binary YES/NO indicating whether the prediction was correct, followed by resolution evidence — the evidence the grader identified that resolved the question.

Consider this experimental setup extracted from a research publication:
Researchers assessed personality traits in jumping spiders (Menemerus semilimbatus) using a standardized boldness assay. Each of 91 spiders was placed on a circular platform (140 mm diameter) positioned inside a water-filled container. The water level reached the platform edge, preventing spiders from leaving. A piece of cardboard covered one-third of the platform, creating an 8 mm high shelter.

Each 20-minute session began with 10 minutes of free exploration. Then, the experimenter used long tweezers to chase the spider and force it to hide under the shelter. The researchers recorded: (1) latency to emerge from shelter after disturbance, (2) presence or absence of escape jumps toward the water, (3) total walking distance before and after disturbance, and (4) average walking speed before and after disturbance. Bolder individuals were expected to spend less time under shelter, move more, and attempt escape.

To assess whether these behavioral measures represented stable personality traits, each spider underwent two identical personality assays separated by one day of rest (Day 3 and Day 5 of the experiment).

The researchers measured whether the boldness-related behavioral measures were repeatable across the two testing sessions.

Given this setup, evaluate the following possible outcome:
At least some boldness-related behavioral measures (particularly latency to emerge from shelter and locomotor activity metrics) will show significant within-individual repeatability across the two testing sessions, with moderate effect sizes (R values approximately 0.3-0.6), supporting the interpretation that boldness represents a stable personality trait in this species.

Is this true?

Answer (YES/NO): NO